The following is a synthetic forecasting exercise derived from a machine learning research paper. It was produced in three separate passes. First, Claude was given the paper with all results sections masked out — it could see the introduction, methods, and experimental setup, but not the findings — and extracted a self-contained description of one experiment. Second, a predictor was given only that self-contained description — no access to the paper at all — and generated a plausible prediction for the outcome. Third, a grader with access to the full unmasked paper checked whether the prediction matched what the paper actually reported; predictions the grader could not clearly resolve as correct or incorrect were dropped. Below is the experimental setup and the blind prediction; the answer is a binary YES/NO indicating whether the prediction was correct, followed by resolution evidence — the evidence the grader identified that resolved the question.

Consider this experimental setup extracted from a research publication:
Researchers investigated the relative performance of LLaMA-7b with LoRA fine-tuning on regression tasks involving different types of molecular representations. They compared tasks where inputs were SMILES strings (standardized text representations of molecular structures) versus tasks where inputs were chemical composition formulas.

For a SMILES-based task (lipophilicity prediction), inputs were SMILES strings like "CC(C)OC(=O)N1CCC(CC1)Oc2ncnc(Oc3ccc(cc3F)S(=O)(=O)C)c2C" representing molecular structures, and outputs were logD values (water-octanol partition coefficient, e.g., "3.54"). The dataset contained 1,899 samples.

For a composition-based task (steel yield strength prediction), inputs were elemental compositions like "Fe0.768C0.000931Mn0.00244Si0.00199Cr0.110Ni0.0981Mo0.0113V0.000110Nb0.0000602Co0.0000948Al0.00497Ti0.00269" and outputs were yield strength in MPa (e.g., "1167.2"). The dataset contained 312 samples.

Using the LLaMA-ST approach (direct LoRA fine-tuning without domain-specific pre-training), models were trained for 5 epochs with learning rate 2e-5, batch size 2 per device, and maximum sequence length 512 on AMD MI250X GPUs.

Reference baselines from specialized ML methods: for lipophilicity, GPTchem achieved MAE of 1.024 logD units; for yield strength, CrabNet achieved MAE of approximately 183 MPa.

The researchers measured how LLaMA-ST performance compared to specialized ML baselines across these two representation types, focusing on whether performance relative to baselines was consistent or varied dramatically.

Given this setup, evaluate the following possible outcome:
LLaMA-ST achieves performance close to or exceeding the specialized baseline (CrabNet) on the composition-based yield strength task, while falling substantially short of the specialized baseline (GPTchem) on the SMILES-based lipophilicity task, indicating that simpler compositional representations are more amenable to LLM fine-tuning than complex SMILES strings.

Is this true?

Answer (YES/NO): NO